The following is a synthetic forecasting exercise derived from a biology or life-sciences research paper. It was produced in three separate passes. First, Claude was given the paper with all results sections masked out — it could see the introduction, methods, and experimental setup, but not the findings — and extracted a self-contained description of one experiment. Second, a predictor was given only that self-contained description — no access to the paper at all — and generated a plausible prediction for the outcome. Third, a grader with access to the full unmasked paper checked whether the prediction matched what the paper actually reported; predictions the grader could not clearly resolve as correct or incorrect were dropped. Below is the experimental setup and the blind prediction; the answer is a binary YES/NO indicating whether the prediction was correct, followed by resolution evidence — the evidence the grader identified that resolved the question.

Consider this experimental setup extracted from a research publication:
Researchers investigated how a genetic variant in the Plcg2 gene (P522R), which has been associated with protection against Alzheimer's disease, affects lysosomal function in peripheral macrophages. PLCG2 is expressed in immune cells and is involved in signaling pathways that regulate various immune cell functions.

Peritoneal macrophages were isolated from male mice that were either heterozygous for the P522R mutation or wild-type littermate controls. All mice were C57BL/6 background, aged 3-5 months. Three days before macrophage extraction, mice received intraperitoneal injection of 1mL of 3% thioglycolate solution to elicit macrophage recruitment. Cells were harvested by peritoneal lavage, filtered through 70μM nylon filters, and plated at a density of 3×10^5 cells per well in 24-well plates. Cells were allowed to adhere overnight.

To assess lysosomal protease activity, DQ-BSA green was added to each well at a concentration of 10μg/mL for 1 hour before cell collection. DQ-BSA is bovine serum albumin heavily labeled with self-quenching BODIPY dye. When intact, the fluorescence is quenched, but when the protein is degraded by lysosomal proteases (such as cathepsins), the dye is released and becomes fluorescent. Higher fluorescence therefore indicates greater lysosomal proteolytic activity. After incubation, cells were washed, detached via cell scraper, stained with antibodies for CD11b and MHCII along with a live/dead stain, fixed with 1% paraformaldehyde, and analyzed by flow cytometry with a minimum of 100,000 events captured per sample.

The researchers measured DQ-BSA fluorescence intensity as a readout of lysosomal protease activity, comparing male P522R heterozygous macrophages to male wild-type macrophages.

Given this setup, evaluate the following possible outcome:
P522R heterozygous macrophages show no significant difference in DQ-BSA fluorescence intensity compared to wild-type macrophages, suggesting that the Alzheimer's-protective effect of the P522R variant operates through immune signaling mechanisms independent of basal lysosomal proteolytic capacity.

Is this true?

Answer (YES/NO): NO